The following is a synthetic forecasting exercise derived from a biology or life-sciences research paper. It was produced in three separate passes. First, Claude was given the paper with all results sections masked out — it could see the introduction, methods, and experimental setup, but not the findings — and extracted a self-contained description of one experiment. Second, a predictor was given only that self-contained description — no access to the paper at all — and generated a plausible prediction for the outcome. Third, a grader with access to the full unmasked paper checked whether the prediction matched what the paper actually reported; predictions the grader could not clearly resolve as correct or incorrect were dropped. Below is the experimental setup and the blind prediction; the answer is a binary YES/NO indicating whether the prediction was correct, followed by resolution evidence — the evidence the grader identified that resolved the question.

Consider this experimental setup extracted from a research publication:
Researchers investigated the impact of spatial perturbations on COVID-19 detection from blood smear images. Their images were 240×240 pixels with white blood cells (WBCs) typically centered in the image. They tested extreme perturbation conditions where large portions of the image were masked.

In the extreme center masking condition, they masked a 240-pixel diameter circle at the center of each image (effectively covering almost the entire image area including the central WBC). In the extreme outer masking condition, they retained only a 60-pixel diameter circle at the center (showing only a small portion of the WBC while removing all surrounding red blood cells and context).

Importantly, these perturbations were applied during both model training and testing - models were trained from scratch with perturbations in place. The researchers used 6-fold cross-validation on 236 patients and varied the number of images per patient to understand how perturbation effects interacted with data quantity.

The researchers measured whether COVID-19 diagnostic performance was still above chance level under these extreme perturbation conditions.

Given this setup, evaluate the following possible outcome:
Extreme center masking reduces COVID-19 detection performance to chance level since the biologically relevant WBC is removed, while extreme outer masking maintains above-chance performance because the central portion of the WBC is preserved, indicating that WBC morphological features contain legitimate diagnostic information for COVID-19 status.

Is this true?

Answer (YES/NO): NO